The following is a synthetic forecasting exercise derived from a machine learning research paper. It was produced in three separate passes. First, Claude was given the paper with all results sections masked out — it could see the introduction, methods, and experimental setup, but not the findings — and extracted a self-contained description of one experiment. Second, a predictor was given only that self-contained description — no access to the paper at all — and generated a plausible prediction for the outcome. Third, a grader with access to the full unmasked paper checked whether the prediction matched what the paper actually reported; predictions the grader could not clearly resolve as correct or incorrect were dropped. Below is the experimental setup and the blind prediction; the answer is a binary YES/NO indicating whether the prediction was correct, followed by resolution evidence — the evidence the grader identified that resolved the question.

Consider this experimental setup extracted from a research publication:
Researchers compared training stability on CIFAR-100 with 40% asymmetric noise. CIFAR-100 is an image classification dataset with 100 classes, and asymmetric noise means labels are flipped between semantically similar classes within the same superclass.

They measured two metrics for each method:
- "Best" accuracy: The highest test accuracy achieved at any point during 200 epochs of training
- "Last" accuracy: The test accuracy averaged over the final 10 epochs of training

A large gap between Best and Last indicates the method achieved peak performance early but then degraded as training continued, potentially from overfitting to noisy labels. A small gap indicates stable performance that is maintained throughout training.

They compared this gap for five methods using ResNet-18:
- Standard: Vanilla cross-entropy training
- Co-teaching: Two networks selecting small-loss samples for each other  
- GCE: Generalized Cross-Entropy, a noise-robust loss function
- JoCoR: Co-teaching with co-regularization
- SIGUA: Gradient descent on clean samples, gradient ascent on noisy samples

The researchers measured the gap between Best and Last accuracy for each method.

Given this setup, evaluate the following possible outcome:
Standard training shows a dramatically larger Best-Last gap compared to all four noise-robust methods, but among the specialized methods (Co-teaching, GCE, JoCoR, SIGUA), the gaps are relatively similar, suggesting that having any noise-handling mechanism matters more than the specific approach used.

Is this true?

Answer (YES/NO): NO